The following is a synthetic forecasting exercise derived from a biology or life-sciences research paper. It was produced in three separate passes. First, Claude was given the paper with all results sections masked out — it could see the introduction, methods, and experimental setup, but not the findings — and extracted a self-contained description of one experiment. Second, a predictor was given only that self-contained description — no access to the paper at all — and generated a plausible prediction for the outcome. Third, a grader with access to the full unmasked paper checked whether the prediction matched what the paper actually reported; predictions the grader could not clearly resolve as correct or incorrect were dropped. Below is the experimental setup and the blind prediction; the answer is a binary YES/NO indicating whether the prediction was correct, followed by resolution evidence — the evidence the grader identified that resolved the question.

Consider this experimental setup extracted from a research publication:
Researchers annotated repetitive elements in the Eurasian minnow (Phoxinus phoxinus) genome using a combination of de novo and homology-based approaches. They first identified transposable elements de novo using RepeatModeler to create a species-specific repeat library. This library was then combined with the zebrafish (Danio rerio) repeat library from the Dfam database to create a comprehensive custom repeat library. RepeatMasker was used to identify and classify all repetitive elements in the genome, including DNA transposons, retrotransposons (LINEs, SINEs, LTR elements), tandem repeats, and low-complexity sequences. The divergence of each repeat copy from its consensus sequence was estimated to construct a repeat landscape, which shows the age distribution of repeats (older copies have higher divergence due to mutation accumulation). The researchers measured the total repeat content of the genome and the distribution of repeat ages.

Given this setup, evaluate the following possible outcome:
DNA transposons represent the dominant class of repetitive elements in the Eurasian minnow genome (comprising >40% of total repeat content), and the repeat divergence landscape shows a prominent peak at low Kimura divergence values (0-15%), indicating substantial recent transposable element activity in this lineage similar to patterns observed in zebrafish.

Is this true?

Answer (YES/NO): NO